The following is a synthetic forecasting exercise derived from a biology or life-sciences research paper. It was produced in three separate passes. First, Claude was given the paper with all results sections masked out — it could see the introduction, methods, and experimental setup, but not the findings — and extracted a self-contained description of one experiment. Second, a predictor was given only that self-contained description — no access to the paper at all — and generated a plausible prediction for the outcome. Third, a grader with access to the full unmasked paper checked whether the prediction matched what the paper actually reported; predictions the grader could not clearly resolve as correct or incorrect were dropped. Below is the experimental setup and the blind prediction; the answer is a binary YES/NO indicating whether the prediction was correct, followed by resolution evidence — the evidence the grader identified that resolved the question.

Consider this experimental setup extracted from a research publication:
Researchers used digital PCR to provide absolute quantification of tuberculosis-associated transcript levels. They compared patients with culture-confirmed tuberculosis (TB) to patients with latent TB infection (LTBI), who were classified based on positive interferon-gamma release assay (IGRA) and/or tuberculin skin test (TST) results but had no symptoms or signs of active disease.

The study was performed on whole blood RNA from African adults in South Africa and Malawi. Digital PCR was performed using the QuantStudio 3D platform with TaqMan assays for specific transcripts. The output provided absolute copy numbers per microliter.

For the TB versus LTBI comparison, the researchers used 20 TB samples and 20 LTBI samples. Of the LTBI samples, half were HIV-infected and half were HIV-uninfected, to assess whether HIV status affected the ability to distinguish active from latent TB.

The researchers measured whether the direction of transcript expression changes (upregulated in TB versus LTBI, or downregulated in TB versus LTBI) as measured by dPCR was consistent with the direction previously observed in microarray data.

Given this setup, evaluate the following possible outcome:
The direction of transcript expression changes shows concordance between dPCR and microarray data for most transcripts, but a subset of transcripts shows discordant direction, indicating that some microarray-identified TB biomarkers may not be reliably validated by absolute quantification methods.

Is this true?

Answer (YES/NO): NO